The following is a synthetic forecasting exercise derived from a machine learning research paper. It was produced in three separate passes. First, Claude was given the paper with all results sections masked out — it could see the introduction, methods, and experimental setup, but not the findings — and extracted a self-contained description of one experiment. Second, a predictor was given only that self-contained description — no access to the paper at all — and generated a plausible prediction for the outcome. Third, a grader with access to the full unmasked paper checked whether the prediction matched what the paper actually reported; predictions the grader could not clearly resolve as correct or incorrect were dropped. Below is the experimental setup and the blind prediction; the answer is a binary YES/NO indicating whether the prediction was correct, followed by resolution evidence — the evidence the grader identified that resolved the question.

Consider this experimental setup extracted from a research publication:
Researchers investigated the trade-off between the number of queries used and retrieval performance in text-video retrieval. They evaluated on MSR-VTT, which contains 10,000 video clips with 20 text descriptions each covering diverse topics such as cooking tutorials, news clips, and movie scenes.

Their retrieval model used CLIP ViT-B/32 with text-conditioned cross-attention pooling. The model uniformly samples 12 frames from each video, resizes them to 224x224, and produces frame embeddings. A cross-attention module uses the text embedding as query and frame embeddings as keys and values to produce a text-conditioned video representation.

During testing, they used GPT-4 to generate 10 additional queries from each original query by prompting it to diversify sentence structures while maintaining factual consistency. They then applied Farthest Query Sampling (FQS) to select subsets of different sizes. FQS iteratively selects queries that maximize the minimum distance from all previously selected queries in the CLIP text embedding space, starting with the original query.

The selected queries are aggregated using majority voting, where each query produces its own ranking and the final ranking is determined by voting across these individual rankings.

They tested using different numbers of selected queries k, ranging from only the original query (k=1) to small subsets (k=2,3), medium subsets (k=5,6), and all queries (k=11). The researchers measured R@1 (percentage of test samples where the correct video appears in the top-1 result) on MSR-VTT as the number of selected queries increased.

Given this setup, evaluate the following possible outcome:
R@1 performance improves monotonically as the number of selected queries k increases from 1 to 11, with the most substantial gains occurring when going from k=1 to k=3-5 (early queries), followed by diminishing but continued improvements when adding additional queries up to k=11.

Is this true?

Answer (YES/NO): NO